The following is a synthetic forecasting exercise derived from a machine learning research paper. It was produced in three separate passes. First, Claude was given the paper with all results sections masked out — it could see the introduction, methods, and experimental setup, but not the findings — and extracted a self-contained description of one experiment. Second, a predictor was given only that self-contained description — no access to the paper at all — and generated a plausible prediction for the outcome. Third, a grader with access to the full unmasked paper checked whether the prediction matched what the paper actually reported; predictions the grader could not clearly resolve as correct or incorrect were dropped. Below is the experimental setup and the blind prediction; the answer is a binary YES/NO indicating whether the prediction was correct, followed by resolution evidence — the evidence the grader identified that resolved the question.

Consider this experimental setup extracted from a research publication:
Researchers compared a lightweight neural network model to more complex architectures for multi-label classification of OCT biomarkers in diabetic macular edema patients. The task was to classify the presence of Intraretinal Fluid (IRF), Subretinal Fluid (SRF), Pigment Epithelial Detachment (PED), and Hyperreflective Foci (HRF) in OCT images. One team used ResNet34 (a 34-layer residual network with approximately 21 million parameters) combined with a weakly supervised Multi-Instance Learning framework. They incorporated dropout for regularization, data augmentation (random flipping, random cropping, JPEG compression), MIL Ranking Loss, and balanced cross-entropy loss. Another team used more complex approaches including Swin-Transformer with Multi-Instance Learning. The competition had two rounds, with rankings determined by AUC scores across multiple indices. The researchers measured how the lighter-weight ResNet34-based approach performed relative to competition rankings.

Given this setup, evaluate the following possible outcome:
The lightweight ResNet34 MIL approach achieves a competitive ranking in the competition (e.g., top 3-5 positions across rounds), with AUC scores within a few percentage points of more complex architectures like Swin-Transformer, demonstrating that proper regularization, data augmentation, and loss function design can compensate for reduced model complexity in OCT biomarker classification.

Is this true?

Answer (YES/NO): YES